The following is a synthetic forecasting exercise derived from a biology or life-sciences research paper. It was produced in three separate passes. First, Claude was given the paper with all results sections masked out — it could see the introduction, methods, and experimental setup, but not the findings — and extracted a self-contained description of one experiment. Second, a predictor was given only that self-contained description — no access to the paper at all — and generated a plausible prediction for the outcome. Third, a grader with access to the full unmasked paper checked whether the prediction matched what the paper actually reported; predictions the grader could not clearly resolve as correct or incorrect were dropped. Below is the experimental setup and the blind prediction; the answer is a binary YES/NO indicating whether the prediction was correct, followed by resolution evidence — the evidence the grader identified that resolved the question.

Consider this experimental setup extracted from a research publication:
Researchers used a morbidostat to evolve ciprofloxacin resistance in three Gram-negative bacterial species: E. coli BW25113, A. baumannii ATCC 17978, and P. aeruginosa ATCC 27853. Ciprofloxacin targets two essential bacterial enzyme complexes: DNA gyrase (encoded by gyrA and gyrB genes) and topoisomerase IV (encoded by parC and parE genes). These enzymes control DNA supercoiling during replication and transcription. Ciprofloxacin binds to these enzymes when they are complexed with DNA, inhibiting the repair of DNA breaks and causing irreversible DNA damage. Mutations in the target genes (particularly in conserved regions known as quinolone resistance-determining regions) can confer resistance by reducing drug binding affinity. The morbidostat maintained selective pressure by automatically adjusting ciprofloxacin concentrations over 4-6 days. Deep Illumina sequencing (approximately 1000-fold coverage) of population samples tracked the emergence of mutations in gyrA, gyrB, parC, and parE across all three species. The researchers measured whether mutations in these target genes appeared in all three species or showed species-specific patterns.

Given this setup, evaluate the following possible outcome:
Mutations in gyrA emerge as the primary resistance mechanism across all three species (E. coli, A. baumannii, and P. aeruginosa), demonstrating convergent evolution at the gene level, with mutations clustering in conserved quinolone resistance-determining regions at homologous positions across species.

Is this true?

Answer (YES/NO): NO